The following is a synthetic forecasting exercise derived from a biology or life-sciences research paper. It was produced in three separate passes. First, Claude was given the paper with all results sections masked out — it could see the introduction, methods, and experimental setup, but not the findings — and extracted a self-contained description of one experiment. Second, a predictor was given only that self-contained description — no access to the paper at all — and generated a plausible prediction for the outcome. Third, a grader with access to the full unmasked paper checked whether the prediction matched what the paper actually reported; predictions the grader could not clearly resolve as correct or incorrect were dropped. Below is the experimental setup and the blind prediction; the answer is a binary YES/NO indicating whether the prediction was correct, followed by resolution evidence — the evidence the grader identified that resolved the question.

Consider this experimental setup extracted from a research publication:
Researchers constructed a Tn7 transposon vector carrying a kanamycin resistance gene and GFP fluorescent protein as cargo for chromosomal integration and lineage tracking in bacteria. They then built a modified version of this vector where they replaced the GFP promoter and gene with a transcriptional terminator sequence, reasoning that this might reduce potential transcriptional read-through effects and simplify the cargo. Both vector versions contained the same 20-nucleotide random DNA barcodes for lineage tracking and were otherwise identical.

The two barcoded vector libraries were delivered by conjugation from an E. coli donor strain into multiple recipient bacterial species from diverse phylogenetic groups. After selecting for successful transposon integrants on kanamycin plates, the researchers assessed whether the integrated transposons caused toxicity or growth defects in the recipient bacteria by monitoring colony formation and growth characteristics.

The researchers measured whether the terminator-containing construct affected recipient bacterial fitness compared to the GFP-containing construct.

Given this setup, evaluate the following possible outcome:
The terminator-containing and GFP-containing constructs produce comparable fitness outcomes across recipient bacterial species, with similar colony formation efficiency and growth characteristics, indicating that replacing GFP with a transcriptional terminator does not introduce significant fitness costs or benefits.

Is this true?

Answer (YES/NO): NO